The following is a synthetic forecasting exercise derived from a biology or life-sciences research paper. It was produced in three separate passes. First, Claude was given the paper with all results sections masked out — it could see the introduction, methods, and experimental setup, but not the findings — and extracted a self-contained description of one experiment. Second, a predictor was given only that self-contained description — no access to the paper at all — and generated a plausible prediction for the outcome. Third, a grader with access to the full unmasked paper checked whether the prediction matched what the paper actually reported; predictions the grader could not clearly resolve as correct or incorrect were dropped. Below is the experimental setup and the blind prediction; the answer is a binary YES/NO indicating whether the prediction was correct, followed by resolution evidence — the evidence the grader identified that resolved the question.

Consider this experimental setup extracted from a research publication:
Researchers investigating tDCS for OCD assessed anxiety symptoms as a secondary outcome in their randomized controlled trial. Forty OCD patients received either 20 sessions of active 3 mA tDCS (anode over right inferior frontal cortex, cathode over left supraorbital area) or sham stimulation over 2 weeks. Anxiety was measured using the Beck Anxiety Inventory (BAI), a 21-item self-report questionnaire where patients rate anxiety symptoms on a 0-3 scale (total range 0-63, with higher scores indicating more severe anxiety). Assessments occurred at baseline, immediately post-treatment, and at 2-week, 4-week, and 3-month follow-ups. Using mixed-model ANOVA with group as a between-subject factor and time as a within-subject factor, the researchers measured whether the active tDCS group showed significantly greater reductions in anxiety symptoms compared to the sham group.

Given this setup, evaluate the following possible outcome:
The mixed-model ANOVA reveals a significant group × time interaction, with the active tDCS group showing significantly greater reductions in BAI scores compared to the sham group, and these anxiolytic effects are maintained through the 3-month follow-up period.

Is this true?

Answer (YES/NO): NO